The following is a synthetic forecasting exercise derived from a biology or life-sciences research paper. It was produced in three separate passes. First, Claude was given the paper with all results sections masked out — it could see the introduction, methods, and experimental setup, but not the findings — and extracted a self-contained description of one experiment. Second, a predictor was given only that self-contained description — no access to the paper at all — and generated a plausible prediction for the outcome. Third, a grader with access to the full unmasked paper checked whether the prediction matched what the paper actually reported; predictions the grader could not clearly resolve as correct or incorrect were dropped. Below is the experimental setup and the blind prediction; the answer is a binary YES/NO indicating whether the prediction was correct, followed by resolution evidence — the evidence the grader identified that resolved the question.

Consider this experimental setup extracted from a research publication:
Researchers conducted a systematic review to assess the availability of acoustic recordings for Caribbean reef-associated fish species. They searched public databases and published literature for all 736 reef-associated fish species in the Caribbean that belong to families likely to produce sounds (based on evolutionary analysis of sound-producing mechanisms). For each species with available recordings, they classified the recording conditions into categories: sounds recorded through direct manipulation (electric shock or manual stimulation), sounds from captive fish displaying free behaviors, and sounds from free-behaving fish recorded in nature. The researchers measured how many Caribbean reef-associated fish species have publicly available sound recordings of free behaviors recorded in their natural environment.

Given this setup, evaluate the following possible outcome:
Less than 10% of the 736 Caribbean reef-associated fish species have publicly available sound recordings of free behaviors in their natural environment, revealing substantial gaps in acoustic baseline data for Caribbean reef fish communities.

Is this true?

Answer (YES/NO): YES